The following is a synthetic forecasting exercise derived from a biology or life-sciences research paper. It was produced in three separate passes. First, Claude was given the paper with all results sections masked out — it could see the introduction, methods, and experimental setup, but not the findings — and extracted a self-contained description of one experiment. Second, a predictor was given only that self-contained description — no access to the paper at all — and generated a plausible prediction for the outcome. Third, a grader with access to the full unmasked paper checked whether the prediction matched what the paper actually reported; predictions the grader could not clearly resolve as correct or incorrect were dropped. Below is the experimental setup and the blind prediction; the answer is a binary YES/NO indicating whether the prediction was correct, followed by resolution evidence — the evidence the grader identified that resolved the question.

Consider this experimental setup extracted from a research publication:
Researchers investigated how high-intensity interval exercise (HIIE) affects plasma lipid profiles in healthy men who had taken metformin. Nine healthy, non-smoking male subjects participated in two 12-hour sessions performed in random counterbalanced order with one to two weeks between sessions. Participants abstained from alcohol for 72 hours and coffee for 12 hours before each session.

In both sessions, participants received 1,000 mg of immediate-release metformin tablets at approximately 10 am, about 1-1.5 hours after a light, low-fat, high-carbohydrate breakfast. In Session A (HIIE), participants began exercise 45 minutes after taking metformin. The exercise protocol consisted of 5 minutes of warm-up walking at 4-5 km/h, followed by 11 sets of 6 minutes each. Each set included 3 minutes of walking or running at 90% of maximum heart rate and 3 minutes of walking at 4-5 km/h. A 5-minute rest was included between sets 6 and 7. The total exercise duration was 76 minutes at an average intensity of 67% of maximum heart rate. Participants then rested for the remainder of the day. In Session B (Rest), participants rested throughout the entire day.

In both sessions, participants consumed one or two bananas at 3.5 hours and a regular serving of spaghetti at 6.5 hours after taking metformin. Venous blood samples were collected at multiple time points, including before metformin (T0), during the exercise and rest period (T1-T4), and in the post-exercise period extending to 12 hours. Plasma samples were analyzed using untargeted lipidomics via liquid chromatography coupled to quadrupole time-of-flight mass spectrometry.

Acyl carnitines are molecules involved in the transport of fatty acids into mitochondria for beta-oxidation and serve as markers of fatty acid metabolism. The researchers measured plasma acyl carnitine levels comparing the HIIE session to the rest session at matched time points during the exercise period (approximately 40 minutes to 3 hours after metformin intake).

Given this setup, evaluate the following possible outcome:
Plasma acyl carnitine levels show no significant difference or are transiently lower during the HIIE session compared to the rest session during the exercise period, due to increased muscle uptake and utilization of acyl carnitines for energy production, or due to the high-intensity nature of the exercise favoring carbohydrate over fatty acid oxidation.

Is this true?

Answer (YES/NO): NO